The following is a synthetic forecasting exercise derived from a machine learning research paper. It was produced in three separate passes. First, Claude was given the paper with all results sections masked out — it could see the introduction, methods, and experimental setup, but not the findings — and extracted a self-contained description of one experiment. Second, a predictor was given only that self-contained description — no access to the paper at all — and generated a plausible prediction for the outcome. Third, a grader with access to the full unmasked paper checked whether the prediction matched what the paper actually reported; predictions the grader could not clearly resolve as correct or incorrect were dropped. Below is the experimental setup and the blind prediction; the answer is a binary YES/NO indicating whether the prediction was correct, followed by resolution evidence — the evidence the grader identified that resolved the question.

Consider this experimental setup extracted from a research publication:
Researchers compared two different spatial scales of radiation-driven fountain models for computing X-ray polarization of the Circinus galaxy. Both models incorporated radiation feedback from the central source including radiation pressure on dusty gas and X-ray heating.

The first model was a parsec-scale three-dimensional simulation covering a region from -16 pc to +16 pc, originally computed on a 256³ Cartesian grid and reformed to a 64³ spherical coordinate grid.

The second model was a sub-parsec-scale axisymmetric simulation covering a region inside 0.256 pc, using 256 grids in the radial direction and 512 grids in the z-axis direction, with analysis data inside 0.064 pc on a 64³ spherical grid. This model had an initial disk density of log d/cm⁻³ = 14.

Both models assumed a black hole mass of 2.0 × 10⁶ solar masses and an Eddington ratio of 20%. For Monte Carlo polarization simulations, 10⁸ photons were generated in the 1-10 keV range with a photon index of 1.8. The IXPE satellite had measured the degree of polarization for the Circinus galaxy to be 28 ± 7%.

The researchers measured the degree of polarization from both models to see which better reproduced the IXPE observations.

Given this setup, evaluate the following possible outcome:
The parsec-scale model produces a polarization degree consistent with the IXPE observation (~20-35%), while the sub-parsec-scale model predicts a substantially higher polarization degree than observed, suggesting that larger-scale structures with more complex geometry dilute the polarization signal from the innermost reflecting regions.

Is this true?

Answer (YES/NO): NO